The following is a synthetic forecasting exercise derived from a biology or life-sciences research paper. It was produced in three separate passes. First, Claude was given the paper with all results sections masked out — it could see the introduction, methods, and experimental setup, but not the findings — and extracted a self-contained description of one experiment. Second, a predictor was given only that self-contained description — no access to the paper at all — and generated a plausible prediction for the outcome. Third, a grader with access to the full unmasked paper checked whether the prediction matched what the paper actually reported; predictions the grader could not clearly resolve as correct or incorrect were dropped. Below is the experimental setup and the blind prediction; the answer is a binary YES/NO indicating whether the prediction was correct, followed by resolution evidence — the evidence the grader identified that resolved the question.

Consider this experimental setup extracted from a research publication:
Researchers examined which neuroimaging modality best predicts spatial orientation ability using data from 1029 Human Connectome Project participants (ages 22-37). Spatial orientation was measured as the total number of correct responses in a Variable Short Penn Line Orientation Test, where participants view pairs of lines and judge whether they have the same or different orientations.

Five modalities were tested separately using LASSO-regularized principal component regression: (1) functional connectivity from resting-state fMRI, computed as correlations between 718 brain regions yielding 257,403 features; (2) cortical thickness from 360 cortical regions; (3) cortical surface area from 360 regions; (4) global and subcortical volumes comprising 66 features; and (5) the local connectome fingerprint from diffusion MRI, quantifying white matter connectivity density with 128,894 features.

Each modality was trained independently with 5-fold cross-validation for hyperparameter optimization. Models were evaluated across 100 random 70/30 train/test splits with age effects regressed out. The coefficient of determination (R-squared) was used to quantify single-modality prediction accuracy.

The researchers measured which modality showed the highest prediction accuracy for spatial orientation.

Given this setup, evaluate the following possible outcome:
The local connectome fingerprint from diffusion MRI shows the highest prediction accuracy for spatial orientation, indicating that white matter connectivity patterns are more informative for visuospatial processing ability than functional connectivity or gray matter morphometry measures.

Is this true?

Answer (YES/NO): NO